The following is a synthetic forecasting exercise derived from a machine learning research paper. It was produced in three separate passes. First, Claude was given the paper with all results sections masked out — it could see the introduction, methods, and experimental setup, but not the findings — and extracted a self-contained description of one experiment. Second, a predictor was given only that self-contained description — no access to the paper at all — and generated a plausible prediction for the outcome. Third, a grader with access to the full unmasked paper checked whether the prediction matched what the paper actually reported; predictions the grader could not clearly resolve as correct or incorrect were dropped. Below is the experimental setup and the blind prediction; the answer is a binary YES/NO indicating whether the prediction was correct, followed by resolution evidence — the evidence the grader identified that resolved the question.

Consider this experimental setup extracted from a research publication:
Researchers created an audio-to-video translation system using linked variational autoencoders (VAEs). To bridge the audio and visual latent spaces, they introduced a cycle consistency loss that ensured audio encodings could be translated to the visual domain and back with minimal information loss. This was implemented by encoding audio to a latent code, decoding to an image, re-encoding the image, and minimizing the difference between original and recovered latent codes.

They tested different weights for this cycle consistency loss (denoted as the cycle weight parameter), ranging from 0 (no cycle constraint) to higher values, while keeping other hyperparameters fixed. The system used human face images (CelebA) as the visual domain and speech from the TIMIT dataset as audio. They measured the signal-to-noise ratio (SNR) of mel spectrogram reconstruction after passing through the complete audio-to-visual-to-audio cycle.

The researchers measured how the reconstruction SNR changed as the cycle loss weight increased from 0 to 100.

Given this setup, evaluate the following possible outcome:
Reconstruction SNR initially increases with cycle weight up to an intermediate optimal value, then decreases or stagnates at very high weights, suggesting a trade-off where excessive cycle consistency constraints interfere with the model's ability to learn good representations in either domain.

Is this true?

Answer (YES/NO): YES